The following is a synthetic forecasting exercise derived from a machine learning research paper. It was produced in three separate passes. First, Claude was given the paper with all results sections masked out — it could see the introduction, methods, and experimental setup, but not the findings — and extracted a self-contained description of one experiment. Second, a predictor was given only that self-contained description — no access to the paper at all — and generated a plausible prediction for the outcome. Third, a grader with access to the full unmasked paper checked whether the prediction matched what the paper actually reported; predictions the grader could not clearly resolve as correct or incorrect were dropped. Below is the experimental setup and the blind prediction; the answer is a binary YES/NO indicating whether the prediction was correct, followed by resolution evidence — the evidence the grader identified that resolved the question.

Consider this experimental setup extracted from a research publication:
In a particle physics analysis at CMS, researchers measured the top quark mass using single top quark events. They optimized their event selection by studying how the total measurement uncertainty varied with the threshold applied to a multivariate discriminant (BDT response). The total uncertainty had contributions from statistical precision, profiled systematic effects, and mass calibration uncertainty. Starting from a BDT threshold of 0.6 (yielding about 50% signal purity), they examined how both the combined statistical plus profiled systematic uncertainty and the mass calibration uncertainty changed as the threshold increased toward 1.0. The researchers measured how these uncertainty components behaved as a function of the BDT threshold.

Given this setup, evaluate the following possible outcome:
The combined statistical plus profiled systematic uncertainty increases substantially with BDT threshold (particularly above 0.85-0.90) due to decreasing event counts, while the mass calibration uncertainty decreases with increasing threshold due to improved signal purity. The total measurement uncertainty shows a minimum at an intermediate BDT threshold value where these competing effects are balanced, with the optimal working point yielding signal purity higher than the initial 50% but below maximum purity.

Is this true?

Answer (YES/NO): NO